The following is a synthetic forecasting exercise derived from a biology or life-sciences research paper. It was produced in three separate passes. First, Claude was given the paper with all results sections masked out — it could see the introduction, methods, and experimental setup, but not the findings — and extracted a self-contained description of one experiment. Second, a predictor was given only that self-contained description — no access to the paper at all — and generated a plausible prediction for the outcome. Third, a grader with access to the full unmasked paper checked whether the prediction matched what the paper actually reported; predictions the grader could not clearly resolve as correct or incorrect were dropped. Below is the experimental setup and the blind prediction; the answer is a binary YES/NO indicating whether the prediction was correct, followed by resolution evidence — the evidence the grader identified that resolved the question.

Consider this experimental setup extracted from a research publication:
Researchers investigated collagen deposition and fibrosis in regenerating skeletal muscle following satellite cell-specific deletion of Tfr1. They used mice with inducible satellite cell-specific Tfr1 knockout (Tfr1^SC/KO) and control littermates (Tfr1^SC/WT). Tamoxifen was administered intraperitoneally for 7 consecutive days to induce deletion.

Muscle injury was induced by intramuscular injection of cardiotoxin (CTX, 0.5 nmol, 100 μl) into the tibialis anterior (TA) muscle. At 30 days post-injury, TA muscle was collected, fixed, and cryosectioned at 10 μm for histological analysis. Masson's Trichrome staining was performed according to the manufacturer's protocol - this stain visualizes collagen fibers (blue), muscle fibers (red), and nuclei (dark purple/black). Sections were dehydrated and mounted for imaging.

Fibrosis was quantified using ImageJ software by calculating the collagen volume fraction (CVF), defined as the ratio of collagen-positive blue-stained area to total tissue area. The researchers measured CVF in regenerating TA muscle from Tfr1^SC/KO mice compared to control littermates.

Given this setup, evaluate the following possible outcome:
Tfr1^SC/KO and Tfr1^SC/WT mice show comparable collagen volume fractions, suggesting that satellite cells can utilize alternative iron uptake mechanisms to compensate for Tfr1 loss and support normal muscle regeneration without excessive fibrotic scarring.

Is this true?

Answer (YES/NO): NO